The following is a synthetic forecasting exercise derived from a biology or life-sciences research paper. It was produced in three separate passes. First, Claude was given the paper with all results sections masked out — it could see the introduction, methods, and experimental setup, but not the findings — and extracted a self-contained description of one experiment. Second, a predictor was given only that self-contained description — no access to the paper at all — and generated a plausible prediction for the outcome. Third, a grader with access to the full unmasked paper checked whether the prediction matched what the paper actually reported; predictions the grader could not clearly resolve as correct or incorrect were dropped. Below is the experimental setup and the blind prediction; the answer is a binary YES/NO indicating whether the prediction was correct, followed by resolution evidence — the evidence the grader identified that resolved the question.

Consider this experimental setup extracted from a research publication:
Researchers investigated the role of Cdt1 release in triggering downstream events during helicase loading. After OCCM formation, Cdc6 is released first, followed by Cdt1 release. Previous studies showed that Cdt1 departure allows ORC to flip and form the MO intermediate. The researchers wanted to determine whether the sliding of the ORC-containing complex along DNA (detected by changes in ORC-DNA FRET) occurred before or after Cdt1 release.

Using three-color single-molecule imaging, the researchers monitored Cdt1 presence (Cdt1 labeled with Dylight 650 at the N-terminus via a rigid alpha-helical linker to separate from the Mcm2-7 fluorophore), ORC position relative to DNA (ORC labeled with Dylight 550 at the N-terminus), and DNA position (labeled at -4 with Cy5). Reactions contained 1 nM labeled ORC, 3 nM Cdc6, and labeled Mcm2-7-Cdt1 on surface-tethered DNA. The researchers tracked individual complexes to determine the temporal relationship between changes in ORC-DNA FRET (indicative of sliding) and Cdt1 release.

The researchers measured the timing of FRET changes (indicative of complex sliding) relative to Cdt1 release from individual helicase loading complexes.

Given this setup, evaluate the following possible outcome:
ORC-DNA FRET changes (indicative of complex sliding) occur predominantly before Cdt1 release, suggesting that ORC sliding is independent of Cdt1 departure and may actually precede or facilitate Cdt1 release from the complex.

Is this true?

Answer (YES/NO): YES